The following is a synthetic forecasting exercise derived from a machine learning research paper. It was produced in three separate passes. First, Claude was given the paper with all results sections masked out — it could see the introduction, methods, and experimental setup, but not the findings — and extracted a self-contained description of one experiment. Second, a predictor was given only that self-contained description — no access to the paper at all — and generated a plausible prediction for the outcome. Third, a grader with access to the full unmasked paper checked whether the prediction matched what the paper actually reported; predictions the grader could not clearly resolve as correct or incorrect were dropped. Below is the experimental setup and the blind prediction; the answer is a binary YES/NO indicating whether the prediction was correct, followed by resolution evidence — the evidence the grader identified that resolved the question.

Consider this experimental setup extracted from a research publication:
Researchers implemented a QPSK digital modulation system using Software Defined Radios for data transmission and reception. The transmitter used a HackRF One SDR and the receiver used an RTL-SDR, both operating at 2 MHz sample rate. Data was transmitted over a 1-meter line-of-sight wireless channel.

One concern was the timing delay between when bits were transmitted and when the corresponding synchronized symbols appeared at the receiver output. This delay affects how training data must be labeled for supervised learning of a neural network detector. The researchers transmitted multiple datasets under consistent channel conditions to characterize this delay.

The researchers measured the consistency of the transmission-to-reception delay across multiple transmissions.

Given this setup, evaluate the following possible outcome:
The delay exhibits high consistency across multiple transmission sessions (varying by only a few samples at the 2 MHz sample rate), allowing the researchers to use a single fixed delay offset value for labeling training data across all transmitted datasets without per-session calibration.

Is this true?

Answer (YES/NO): NO